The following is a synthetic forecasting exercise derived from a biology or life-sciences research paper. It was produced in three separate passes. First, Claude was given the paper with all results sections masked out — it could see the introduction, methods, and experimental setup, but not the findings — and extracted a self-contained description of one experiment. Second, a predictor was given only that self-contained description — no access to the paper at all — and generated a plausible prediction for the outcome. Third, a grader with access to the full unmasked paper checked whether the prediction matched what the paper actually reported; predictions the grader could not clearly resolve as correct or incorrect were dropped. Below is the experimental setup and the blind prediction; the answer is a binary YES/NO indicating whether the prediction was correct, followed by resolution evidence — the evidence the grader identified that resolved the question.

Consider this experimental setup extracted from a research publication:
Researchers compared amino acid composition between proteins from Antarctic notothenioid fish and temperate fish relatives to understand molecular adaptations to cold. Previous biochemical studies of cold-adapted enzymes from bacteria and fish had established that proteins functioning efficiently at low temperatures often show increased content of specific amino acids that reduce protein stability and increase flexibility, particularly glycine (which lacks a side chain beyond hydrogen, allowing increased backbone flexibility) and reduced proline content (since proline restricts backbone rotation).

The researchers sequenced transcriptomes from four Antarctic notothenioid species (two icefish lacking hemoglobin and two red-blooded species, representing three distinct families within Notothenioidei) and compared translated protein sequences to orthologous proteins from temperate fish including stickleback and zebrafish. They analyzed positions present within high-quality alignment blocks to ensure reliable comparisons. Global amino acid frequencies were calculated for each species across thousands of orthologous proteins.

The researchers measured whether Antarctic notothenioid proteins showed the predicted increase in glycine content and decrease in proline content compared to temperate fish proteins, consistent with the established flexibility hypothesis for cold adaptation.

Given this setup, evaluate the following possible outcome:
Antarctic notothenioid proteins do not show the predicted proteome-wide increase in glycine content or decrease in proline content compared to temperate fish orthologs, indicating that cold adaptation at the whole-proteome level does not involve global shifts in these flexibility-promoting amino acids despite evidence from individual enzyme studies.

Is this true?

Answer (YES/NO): YES